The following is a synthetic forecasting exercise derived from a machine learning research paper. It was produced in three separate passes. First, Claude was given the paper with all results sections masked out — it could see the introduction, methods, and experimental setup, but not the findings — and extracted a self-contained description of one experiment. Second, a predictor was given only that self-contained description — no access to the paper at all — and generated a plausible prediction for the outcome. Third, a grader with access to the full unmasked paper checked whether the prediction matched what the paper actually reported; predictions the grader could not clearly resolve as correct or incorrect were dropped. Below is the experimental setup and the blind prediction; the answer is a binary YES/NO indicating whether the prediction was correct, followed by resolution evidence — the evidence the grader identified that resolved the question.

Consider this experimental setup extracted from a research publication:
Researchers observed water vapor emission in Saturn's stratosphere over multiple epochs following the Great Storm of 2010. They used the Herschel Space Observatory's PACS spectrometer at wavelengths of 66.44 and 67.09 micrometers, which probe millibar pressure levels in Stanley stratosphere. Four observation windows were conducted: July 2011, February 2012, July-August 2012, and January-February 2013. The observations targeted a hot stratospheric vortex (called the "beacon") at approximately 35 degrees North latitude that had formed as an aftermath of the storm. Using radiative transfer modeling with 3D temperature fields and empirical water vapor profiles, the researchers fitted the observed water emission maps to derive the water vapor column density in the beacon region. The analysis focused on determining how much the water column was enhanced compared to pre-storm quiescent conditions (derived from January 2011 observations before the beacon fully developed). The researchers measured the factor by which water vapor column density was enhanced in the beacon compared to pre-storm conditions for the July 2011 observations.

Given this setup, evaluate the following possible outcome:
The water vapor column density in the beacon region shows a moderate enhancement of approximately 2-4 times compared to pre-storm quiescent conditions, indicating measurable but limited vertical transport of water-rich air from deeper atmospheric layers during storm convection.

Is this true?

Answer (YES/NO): NO